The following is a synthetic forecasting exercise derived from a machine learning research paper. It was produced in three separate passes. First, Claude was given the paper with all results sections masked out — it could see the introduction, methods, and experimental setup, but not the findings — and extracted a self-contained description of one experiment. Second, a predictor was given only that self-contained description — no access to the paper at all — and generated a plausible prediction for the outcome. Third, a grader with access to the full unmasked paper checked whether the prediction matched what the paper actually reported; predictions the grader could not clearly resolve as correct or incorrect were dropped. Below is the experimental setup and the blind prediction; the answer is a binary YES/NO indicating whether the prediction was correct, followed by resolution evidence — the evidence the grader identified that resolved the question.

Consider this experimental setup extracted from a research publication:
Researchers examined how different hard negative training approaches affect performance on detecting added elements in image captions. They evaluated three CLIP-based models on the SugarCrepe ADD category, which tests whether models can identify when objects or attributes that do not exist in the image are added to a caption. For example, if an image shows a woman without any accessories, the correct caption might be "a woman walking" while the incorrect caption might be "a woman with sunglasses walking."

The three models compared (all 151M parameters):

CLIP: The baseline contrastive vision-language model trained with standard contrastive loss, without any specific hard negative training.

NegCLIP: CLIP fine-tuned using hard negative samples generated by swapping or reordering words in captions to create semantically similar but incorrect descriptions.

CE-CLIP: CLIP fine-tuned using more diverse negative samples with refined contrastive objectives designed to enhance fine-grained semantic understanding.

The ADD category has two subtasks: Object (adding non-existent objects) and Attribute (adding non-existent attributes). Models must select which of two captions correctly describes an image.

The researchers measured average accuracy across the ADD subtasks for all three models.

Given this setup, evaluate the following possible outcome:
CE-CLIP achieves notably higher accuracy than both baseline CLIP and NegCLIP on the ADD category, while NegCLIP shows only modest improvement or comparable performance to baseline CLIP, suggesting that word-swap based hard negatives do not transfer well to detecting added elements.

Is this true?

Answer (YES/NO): NO